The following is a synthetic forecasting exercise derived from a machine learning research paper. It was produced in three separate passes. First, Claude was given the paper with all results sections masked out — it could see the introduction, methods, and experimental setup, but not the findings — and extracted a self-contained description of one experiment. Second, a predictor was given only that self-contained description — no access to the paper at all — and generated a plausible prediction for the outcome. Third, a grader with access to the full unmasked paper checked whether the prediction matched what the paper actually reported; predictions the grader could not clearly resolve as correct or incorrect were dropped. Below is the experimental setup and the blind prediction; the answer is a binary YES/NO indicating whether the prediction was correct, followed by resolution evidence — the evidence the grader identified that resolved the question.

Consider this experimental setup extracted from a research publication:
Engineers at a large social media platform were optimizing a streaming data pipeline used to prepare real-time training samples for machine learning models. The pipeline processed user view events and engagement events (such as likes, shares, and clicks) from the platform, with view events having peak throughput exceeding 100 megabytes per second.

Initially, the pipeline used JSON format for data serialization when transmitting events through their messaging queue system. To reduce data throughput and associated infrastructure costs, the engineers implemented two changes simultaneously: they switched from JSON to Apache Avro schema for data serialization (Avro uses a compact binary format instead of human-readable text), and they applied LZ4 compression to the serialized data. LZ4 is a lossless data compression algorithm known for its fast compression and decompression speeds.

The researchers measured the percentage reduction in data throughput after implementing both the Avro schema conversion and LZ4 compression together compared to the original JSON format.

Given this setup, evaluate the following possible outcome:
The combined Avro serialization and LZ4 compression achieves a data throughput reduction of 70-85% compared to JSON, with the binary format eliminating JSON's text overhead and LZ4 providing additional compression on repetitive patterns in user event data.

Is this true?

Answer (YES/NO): YES